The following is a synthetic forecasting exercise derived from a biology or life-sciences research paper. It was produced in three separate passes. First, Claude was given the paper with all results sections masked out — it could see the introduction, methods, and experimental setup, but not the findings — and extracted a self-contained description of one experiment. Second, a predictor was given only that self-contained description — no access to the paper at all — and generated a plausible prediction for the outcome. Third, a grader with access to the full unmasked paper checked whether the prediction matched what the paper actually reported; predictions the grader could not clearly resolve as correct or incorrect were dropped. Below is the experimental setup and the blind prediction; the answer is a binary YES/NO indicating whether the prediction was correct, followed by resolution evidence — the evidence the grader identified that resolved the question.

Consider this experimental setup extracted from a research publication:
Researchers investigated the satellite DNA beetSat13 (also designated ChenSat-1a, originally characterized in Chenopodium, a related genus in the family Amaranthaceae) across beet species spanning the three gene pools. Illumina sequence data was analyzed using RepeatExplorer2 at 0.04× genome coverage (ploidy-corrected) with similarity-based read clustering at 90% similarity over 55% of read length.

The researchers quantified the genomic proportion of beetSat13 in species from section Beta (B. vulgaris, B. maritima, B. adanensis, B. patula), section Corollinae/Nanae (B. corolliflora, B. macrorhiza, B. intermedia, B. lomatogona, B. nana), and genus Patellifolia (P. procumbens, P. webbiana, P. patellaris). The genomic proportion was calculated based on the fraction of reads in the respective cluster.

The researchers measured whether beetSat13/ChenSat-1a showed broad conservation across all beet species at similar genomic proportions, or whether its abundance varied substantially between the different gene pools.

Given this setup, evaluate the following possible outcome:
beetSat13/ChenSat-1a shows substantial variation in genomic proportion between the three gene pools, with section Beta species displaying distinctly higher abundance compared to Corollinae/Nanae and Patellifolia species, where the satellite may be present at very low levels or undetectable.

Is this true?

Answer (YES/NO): NO